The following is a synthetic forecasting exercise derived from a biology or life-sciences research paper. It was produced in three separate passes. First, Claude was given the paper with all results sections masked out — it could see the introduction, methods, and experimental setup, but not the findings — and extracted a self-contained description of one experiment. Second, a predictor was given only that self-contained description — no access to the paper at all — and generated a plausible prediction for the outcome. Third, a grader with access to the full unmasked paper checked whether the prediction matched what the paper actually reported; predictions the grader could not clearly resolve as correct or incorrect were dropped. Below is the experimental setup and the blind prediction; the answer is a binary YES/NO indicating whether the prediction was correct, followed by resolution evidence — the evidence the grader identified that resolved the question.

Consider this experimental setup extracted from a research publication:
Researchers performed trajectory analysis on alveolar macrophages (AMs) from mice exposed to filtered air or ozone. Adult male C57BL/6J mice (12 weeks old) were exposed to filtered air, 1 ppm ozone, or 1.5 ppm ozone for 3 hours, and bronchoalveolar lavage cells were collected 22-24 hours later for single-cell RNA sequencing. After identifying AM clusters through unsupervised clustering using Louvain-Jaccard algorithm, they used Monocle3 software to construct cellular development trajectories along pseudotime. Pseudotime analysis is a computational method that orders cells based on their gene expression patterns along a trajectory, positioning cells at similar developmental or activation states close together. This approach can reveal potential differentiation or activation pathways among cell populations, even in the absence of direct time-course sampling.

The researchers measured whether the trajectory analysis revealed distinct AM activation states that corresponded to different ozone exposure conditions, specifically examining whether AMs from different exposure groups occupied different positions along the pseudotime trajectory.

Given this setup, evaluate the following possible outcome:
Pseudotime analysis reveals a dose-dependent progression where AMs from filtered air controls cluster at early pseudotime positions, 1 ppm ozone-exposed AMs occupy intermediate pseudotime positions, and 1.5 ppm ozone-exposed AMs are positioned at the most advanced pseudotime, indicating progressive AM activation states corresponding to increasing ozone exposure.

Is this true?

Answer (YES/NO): NO